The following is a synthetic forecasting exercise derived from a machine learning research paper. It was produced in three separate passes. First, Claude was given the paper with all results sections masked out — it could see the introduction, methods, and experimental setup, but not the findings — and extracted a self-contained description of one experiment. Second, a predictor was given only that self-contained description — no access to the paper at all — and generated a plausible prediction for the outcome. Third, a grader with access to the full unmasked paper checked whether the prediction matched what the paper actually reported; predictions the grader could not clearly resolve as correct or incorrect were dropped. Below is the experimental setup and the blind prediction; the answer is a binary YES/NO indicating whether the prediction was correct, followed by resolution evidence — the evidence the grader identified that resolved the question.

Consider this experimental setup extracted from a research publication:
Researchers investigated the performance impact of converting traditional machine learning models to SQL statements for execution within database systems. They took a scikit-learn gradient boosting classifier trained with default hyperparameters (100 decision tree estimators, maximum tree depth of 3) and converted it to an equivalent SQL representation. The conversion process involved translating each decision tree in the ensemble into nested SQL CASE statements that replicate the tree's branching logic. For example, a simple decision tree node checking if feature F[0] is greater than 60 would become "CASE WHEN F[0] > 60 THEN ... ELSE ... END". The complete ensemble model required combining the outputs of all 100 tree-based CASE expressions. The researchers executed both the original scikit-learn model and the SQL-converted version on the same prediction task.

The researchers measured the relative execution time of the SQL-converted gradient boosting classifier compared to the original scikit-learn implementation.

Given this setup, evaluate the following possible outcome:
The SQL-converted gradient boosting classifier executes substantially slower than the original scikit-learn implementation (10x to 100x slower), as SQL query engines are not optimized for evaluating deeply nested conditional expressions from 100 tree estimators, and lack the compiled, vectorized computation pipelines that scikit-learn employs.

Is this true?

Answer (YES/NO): NO